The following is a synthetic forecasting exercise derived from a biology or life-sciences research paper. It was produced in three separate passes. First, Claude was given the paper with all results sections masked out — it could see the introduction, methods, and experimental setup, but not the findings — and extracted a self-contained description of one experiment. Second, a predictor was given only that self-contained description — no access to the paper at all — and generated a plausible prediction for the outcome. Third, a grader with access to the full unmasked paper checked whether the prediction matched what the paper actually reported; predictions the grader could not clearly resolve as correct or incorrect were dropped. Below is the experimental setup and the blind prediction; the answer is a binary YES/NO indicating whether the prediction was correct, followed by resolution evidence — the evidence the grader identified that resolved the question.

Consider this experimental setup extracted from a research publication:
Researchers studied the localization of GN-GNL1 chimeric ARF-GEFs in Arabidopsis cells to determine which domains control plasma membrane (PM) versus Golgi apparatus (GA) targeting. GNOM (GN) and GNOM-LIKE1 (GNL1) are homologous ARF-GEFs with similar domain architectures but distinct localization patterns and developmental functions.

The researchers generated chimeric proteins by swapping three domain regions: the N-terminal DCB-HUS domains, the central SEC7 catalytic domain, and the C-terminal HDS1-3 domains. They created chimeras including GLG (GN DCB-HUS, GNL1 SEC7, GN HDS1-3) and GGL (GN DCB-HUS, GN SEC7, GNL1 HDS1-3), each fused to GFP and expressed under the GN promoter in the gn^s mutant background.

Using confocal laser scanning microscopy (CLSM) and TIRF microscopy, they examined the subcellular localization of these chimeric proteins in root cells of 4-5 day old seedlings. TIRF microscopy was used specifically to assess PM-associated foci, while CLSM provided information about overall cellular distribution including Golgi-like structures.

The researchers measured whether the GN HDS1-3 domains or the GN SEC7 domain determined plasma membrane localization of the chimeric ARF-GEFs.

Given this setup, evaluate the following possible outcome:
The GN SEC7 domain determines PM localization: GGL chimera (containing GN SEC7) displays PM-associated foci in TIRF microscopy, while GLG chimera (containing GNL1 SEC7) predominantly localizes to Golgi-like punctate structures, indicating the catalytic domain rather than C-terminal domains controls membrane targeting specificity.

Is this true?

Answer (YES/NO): NO